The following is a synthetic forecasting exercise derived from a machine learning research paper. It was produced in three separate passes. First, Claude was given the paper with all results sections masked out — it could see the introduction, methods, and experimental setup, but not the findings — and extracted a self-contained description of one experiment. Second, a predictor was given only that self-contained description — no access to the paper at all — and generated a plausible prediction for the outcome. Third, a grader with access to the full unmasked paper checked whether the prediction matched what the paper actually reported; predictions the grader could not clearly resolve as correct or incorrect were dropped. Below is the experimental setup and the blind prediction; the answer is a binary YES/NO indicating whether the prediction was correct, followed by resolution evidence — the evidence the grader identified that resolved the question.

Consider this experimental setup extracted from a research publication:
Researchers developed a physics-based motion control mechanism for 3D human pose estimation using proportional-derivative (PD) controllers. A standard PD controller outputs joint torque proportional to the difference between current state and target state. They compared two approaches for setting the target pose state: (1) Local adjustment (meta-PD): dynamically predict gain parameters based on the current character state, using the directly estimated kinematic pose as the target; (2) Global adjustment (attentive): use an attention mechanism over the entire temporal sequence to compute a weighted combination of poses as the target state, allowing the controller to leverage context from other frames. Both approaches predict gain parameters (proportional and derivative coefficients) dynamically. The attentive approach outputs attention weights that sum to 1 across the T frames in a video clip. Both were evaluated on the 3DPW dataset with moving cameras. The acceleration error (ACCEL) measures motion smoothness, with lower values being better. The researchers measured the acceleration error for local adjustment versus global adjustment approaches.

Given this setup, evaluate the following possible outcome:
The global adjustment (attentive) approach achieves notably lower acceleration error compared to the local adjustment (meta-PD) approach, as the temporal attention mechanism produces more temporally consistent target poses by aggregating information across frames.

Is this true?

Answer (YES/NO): YES